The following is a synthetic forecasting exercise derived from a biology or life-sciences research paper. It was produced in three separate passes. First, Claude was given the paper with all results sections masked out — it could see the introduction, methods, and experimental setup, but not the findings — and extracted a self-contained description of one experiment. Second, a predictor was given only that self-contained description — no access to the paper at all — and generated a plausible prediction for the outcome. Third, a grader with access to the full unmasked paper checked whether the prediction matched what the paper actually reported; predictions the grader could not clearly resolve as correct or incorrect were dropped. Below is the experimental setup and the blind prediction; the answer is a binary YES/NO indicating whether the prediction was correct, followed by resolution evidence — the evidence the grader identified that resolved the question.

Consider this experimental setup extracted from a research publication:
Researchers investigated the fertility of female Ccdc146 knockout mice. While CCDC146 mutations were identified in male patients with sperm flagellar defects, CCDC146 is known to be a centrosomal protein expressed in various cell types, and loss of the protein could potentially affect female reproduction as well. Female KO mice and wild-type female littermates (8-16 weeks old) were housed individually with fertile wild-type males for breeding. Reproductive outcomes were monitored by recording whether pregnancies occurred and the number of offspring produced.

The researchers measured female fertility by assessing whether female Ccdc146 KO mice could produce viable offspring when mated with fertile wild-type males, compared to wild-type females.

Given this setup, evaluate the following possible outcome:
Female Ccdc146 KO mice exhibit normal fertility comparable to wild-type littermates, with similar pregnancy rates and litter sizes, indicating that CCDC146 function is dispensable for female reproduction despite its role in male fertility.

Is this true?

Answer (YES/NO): YES